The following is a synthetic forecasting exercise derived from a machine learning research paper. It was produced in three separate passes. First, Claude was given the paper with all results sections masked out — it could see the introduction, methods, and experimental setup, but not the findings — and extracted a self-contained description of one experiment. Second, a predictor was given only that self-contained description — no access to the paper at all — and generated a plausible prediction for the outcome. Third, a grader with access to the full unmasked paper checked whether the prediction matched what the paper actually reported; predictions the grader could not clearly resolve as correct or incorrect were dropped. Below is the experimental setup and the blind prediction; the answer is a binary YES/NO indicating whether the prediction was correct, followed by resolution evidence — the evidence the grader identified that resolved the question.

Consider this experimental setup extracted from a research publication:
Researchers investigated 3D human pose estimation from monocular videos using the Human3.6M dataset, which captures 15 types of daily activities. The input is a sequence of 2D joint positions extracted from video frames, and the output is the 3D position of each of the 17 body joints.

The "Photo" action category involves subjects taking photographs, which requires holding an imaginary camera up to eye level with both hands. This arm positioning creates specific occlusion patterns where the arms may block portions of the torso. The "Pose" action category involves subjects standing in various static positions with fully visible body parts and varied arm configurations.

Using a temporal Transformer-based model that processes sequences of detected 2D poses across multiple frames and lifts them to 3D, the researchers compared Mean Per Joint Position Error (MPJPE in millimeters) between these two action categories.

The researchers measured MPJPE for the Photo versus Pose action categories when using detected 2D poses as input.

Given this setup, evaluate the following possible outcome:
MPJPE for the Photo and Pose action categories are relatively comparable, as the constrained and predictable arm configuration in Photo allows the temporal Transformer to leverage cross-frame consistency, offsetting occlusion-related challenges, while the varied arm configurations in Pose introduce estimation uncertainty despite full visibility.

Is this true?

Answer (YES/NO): NO